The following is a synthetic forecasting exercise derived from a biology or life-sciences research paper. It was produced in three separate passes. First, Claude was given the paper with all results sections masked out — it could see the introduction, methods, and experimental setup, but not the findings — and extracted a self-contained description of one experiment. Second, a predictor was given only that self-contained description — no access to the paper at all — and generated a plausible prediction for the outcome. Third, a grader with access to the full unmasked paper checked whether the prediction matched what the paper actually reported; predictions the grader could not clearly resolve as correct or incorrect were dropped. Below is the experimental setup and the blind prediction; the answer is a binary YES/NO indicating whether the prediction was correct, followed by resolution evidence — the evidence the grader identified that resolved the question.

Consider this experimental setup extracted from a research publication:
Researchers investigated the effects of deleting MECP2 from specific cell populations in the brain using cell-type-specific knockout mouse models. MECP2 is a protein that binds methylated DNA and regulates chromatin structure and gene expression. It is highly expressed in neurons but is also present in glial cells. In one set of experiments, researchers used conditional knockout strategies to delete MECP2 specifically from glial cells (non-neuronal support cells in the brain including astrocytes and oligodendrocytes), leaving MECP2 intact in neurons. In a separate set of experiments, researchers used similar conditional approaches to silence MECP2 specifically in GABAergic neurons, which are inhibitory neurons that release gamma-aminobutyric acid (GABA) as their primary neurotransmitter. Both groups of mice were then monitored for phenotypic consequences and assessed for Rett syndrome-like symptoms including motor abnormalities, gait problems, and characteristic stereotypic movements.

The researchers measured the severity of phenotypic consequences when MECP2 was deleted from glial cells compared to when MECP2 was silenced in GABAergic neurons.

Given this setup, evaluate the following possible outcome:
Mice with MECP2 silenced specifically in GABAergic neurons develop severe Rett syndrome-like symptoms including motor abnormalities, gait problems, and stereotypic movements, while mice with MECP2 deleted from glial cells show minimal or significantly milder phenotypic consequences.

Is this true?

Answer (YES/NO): YES